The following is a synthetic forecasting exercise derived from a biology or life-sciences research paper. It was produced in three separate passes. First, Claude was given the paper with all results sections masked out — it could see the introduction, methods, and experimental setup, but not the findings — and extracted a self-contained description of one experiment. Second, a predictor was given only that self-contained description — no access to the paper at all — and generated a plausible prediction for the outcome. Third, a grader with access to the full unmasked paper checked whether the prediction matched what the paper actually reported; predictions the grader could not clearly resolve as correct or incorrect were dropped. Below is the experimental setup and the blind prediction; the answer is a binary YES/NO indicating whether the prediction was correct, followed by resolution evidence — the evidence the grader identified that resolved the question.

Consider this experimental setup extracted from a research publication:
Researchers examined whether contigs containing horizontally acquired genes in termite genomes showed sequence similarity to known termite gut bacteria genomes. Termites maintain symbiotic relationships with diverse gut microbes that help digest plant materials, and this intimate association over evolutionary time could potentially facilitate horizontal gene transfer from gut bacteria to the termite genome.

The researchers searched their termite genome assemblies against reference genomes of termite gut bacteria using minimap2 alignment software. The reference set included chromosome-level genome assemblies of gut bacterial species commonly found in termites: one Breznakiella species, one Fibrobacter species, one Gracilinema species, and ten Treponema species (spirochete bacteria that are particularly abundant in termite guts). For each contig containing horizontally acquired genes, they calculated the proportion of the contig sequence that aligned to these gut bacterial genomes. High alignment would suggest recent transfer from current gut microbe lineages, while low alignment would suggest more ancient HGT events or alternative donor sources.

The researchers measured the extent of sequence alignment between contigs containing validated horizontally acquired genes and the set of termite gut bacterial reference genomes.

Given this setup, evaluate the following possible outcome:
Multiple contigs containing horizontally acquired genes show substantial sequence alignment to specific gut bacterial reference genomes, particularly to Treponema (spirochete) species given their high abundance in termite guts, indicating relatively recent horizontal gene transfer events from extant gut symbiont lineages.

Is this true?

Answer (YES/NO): NO